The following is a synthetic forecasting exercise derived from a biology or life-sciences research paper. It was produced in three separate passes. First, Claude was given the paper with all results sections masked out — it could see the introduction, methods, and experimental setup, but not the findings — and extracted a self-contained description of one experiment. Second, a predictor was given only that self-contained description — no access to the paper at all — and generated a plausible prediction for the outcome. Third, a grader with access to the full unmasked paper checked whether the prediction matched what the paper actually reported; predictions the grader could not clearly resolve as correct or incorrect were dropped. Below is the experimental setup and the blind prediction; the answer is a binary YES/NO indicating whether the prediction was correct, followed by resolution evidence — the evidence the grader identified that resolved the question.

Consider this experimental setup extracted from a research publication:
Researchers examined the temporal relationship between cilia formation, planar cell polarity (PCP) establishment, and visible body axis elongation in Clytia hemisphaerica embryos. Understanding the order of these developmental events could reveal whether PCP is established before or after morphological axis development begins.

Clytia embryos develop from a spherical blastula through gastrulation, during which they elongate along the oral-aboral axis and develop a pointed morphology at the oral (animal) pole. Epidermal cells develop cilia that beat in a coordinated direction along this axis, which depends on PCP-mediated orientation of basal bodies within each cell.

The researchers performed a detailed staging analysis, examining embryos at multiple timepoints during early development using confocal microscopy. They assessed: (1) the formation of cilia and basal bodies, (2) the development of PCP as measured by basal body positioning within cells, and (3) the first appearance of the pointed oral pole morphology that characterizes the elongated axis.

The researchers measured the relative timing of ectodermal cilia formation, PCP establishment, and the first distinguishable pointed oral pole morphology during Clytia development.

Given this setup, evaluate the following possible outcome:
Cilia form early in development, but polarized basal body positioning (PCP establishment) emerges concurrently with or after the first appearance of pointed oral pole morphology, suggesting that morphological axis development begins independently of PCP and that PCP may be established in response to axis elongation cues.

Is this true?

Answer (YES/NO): NO